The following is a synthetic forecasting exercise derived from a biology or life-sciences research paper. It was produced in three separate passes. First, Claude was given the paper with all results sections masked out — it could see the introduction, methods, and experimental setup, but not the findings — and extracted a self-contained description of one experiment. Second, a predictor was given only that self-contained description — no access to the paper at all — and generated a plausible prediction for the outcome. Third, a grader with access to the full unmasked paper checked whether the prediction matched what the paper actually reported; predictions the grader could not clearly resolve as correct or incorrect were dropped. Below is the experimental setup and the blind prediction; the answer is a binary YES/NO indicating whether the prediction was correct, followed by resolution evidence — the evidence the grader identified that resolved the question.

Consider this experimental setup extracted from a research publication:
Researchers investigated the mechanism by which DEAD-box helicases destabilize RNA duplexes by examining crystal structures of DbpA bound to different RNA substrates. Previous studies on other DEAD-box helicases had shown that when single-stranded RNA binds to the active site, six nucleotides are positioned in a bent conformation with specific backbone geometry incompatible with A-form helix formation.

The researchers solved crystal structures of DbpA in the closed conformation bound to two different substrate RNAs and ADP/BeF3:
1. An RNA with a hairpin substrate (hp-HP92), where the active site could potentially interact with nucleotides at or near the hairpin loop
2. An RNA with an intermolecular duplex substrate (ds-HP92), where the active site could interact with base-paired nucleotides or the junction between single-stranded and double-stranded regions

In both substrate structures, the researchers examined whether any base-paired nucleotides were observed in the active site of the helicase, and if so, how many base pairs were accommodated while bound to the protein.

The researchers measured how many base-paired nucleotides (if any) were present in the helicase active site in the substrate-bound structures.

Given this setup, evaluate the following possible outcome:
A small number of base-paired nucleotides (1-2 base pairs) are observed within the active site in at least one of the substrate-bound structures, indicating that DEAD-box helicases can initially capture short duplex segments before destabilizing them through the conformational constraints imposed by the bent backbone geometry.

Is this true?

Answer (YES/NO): NO